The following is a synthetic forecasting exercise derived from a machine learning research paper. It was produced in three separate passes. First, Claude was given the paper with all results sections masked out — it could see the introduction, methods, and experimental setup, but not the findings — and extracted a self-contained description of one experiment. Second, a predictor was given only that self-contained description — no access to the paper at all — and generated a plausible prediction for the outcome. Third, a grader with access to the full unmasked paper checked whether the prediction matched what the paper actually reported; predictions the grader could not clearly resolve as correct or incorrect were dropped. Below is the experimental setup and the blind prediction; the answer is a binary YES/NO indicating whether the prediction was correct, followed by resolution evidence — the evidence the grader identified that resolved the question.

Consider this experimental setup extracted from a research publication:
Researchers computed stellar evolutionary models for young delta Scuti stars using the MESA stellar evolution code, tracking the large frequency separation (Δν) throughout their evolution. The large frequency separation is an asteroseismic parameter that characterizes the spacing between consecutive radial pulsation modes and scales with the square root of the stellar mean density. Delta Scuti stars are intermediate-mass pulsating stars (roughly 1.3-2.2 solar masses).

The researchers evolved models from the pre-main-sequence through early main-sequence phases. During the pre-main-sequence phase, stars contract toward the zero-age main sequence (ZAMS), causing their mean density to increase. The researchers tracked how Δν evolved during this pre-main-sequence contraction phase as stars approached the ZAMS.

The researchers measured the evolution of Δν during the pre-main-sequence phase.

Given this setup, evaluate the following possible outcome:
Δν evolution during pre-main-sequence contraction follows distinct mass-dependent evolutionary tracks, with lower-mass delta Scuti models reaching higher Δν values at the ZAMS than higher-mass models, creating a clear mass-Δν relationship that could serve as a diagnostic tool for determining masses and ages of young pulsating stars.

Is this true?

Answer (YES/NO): NO